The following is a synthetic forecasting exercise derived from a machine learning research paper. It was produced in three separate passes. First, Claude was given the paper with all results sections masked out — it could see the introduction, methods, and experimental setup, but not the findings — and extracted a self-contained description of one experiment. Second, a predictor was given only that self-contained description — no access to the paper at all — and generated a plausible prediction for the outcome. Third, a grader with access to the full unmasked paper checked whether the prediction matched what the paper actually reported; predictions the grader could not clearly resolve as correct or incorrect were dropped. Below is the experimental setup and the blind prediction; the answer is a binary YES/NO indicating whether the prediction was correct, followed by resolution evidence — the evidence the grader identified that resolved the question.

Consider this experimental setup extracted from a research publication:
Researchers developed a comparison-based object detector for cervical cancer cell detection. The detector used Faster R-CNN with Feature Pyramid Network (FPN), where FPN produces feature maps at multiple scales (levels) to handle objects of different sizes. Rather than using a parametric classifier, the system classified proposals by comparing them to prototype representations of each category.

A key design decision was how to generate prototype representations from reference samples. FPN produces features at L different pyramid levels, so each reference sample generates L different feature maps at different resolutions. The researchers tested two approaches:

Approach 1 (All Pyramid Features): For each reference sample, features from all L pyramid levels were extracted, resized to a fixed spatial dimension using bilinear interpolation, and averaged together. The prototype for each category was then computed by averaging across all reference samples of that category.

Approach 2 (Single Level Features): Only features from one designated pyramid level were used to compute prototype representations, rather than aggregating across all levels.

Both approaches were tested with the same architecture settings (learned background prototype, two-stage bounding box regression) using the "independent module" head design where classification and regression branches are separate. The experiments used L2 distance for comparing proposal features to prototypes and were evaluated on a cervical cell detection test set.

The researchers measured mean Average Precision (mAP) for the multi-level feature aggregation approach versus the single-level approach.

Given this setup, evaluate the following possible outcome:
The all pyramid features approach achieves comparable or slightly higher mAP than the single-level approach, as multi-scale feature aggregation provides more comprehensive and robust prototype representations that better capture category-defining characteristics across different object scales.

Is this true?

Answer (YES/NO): YES